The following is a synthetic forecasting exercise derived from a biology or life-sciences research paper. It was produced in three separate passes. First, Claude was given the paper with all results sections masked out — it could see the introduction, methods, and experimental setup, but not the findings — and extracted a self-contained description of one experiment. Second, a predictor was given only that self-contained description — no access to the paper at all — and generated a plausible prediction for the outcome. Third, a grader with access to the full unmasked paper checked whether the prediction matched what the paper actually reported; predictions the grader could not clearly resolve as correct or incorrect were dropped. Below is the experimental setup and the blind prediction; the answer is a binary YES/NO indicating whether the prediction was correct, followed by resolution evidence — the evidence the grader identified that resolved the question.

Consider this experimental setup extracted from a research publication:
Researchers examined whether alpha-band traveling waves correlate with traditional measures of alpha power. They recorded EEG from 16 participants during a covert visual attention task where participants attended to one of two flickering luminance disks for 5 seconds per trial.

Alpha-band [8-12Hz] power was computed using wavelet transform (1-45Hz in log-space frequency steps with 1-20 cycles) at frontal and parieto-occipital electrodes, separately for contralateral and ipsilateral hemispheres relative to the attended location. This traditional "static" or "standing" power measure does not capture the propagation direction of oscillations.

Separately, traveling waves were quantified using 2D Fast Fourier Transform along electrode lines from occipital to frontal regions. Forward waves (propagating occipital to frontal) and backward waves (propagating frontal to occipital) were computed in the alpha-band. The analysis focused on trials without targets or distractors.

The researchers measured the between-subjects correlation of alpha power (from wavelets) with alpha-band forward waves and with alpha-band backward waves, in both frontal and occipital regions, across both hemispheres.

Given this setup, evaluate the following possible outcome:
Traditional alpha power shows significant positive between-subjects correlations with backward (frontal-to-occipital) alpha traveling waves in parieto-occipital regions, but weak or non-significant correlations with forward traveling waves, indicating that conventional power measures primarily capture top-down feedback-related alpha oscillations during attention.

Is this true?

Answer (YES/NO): YES